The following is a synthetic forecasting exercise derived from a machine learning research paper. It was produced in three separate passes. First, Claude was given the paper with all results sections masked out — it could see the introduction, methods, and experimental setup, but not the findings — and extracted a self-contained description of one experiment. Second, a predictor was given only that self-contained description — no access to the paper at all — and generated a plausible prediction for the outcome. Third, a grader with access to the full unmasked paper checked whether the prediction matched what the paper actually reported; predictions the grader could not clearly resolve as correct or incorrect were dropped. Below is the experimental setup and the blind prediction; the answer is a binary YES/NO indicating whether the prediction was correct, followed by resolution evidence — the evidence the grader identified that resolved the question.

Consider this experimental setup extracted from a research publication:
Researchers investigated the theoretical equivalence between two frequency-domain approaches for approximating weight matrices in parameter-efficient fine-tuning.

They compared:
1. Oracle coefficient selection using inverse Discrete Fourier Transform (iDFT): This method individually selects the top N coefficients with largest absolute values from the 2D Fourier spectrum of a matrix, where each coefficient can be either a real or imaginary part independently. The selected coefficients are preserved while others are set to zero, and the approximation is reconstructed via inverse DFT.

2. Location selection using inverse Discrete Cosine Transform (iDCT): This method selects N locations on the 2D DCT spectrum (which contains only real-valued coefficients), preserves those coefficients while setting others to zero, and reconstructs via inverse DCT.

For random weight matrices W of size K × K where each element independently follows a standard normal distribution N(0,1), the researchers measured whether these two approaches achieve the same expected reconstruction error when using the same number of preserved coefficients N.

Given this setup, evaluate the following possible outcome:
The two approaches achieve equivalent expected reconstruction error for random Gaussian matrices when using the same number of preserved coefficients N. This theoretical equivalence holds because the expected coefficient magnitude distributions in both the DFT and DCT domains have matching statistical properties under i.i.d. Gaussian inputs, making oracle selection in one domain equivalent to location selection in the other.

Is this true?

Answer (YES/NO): YES